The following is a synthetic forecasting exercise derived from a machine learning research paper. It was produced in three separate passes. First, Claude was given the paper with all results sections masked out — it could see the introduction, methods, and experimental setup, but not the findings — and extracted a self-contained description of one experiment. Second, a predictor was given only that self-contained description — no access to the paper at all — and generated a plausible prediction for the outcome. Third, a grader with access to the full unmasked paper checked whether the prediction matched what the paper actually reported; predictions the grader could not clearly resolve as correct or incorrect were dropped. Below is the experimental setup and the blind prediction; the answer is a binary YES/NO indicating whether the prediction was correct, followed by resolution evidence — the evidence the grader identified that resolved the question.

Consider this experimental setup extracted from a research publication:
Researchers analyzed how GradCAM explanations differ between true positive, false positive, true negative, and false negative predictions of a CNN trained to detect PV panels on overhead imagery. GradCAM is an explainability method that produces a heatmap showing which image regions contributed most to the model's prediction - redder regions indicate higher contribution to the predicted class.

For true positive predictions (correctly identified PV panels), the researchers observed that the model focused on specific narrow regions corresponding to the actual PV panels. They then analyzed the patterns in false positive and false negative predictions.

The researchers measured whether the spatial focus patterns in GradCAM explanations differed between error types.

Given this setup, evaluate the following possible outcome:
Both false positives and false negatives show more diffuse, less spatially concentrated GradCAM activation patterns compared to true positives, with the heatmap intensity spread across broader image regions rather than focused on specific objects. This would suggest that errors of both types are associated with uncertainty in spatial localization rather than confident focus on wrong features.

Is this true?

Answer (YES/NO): NO